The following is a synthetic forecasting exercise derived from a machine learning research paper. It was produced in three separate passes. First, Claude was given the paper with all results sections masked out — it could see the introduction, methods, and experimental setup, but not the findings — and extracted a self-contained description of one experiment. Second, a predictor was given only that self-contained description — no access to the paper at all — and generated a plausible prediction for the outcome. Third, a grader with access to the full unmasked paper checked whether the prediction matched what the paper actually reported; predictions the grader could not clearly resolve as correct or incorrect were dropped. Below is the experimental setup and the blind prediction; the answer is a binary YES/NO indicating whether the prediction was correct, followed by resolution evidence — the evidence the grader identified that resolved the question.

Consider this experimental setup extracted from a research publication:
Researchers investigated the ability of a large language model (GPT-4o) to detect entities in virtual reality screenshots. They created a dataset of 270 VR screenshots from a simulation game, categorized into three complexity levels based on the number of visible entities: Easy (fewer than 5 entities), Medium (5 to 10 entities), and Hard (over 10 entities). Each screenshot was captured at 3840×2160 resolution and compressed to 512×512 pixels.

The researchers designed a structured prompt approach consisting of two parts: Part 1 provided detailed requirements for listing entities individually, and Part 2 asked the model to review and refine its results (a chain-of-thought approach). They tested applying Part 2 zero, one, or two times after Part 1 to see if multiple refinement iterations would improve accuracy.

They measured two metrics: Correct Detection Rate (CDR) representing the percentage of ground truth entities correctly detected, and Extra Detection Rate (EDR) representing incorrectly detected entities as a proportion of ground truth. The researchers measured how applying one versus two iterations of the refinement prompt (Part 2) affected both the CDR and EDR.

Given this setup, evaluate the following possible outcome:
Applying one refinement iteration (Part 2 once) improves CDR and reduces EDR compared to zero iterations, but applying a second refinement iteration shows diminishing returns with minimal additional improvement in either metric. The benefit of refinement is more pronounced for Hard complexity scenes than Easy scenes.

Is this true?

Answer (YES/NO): NO